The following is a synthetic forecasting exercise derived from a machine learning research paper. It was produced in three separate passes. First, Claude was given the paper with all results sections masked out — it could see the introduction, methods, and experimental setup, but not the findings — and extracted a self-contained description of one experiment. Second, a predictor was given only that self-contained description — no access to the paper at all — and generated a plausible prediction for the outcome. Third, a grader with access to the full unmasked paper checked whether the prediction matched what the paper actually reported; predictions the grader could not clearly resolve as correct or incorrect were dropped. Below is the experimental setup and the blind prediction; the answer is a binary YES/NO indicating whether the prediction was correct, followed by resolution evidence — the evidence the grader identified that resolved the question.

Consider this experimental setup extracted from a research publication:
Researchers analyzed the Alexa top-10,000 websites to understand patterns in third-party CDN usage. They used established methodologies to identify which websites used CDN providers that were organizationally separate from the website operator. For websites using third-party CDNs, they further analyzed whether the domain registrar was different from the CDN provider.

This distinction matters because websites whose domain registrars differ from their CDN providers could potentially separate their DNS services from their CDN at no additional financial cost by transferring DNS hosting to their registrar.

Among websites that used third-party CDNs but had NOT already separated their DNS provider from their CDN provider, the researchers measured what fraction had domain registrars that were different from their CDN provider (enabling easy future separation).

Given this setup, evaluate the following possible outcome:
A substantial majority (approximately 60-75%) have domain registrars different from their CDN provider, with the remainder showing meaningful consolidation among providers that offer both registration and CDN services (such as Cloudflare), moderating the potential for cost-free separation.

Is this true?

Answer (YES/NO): NO